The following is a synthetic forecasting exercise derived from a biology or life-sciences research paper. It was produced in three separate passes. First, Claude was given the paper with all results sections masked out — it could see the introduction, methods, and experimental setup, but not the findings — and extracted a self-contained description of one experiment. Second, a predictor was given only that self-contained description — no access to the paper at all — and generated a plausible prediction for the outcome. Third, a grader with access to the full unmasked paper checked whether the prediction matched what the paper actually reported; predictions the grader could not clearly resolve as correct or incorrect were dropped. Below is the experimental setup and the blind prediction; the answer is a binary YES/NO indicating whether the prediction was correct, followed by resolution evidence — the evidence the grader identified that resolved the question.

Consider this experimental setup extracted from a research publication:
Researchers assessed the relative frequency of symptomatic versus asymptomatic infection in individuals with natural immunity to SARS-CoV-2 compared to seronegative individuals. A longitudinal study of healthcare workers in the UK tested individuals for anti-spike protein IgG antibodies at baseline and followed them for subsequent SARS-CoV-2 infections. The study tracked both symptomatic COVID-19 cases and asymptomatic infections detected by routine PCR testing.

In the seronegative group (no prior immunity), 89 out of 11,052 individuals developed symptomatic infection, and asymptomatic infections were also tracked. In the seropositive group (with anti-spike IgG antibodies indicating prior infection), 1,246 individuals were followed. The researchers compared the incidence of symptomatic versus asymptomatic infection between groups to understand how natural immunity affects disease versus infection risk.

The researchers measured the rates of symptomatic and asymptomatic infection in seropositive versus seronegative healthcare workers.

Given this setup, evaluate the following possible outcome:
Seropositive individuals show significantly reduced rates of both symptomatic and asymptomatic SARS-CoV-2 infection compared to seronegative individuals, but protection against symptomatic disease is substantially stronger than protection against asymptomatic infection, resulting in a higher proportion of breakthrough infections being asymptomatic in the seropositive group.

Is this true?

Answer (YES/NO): YES